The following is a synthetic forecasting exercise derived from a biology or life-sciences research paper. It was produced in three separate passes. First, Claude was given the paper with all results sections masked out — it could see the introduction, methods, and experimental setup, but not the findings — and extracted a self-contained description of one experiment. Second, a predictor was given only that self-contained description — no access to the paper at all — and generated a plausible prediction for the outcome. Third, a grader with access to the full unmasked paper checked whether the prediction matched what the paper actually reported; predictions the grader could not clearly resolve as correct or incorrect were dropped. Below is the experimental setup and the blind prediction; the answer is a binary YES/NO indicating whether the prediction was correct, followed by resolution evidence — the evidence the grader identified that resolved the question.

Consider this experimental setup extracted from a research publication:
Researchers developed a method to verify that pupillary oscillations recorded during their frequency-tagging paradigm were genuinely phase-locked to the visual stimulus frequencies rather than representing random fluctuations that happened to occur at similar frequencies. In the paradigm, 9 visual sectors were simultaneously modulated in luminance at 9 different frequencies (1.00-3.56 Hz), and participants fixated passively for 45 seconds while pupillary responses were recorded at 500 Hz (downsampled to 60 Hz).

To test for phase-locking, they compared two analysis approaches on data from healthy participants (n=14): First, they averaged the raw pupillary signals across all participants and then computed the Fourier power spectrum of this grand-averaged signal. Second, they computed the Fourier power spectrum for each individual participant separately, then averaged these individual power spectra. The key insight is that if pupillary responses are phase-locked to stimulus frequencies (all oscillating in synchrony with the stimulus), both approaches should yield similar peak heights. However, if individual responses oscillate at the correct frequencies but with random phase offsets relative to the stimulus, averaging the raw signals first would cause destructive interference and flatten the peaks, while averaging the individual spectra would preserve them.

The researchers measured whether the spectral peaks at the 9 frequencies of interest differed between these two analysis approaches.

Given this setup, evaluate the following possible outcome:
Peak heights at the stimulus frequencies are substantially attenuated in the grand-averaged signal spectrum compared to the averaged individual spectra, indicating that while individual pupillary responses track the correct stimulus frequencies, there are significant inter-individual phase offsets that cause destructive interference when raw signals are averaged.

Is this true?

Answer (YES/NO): NO